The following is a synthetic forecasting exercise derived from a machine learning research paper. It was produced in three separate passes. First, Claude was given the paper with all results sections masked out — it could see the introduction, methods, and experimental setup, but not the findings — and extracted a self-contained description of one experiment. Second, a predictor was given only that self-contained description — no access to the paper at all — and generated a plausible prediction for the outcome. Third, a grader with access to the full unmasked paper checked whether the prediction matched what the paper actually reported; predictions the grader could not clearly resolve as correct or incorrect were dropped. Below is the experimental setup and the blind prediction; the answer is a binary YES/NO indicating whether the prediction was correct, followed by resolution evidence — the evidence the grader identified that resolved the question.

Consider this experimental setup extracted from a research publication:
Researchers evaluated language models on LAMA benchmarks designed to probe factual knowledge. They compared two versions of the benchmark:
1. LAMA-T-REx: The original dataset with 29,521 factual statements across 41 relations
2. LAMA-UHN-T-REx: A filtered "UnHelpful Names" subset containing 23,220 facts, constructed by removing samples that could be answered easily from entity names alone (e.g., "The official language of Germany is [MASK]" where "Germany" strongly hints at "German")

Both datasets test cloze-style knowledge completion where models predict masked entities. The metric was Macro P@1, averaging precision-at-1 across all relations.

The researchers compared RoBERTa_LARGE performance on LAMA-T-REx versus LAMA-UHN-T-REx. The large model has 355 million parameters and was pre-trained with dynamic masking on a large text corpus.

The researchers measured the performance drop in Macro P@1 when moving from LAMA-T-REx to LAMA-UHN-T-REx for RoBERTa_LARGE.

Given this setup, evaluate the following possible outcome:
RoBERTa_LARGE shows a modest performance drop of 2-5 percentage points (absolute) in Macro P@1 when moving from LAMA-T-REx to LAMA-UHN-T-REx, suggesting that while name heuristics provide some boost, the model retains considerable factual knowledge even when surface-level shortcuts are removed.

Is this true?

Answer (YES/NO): NO